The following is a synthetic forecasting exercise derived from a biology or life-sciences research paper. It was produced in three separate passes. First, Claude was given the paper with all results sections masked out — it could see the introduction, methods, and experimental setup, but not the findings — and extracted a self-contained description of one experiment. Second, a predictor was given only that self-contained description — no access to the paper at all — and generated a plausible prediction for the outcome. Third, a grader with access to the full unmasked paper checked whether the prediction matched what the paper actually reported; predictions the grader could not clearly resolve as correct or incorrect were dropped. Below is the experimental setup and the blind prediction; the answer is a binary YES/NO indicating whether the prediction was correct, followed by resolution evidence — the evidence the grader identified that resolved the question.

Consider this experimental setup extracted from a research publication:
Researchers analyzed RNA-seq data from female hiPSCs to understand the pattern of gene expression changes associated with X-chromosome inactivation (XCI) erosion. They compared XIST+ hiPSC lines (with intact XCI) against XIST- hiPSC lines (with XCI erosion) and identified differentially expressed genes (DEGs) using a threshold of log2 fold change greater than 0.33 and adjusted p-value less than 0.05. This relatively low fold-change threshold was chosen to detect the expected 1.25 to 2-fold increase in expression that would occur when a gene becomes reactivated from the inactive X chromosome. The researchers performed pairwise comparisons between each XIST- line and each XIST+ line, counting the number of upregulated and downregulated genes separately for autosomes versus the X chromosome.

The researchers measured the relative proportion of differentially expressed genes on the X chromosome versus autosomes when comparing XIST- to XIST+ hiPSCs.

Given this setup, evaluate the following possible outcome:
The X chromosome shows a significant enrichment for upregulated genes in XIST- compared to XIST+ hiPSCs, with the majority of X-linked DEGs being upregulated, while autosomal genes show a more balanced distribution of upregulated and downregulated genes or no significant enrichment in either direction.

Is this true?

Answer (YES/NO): YES